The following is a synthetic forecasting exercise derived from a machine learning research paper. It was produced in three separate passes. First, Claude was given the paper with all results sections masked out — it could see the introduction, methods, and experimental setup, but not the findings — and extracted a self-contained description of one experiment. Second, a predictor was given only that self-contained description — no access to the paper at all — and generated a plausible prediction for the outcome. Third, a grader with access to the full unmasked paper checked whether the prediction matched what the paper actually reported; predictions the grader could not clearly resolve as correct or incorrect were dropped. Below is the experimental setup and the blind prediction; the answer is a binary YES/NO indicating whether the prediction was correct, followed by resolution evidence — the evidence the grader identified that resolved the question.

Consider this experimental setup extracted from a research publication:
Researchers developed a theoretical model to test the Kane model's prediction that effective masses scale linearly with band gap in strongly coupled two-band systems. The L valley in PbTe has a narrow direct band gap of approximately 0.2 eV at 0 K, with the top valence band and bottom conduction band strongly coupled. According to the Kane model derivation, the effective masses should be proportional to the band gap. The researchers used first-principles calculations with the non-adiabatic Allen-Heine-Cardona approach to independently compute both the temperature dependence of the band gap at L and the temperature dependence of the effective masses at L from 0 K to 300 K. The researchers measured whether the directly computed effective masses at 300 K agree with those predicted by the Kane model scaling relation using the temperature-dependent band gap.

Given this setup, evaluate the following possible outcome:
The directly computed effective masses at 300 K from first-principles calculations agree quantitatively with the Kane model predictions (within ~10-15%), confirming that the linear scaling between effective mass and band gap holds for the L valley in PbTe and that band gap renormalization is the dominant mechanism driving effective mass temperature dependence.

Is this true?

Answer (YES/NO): YES